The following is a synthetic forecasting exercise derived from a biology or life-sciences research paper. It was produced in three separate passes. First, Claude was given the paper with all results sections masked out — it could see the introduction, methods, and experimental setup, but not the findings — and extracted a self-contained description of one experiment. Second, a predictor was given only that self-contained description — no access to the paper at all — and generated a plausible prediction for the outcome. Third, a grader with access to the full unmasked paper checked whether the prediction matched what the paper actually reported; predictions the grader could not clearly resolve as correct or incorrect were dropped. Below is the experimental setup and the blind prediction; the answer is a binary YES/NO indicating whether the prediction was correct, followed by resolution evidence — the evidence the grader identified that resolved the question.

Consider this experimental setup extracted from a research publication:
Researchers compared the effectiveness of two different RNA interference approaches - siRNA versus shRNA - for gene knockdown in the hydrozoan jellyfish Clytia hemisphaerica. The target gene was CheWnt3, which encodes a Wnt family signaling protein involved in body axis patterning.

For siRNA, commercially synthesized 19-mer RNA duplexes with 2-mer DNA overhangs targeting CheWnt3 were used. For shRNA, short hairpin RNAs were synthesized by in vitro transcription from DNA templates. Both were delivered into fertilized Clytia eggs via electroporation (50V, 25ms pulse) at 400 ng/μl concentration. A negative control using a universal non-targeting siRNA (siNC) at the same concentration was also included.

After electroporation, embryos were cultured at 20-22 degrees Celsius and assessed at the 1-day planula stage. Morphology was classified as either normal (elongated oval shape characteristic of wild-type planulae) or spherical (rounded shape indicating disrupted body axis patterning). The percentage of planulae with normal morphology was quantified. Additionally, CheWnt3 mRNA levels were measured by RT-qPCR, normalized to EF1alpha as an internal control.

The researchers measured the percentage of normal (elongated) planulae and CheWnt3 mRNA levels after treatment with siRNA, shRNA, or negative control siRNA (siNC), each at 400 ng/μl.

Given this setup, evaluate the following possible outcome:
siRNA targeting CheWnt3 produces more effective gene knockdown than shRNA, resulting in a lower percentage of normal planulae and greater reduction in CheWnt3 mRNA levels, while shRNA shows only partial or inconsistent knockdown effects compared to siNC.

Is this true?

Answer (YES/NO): YES